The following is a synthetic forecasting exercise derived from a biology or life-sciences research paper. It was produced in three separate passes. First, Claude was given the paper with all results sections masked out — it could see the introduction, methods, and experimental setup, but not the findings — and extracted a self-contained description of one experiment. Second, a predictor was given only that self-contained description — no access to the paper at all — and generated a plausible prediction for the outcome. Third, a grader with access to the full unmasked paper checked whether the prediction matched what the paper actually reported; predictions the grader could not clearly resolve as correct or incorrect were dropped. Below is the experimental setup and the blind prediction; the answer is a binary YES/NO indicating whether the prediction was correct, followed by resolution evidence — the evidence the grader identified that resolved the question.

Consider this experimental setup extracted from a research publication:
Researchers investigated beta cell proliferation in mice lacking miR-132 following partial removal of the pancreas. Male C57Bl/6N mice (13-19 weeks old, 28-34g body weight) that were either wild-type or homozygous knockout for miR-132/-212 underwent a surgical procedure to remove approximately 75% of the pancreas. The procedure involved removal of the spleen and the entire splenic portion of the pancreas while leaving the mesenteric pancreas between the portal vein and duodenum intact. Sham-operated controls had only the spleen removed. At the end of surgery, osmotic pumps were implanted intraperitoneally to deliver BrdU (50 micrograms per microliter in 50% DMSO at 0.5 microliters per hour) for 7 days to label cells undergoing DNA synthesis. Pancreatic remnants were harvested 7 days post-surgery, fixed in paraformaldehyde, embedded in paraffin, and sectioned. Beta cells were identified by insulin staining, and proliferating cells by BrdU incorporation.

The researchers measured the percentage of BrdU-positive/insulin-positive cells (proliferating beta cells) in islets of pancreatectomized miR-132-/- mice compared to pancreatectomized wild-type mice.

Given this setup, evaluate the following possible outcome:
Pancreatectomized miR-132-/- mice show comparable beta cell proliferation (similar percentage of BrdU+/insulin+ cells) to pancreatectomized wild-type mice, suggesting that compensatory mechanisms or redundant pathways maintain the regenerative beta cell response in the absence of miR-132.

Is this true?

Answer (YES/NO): NO